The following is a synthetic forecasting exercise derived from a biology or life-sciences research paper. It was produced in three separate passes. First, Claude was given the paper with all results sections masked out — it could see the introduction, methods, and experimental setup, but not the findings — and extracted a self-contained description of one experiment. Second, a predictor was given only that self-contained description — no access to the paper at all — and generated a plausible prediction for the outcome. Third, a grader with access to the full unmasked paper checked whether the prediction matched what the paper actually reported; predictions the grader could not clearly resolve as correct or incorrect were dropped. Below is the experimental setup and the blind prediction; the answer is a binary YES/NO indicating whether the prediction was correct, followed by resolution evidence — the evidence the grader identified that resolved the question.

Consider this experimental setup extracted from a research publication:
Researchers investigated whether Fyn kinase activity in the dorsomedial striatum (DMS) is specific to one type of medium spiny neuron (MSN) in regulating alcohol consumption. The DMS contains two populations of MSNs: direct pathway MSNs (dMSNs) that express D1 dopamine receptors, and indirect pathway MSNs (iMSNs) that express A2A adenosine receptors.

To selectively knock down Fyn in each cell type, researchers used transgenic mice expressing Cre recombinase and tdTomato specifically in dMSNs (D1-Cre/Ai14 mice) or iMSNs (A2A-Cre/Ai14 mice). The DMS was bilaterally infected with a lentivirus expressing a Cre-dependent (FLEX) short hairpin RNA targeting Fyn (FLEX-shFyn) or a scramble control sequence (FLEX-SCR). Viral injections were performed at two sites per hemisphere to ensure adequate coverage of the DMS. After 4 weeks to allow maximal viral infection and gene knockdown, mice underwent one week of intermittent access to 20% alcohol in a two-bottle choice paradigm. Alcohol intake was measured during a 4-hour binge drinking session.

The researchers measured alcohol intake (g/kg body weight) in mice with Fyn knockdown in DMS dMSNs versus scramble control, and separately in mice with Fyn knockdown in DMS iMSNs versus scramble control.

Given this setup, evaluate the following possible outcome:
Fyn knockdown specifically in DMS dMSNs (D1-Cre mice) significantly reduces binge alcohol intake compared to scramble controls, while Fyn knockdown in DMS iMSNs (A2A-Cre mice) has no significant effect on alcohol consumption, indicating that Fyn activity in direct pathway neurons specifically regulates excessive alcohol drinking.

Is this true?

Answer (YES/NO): YES